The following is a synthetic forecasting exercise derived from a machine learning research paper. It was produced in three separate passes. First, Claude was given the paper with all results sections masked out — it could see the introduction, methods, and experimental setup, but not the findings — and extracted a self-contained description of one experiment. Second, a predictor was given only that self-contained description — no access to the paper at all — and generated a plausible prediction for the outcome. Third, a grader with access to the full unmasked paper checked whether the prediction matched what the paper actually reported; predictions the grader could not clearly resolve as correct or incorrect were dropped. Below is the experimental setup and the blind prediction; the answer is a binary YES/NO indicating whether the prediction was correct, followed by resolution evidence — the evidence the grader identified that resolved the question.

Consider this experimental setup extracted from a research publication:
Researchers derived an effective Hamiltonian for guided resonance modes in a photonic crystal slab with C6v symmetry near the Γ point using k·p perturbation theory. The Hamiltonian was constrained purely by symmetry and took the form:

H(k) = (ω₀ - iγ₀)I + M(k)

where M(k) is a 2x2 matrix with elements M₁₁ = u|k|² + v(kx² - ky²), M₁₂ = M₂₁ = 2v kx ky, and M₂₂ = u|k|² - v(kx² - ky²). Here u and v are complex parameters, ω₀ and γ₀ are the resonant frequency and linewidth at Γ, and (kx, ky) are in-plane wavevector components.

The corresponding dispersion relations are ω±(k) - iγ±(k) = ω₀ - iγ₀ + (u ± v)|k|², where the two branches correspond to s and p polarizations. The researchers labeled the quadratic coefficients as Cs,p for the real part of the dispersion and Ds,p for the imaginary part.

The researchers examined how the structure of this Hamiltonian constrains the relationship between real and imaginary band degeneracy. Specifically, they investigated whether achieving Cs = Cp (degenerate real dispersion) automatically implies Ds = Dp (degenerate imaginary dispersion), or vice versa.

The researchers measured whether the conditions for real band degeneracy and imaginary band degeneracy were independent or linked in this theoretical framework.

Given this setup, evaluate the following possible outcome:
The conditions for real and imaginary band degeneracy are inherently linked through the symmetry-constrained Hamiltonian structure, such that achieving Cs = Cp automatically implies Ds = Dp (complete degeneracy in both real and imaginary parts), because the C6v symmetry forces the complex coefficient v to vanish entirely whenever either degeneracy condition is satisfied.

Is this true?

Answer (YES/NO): NO